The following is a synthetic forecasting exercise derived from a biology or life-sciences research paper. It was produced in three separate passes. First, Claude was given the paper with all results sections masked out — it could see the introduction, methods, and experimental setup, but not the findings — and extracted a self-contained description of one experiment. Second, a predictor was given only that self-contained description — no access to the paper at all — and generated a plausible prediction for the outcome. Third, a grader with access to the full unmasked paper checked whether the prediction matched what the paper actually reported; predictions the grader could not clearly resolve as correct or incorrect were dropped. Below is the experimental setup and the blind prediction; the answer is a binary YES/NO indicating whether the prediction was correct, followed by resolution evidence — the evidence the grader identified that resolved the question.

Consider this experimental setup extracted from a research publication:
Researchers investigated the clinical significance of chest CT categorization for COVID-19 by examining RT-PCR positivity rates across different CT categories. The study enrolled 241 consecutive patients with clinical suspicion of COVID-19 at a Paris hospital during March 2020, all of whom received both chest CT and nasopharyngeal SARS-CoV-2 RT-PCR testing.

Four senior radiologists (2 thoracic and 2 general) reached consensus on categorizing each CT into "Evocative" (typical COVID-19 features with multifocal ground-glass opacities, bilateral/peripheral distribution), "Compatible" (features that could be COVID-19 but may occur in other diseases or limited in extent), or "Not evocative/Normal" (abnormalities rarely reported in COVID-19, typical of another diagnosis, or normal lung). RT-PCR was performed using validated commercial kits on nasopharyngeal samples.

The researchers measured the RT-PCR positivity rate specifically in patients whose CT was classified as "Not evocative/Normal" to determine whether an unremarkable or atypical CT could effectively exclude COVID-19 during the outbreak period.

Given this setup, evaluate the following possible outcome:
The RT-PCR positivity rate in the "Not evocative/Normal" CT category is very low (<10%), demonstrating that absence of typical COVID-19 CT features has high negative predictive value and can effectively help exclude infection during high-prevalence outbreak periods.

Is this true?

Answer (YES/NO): NO